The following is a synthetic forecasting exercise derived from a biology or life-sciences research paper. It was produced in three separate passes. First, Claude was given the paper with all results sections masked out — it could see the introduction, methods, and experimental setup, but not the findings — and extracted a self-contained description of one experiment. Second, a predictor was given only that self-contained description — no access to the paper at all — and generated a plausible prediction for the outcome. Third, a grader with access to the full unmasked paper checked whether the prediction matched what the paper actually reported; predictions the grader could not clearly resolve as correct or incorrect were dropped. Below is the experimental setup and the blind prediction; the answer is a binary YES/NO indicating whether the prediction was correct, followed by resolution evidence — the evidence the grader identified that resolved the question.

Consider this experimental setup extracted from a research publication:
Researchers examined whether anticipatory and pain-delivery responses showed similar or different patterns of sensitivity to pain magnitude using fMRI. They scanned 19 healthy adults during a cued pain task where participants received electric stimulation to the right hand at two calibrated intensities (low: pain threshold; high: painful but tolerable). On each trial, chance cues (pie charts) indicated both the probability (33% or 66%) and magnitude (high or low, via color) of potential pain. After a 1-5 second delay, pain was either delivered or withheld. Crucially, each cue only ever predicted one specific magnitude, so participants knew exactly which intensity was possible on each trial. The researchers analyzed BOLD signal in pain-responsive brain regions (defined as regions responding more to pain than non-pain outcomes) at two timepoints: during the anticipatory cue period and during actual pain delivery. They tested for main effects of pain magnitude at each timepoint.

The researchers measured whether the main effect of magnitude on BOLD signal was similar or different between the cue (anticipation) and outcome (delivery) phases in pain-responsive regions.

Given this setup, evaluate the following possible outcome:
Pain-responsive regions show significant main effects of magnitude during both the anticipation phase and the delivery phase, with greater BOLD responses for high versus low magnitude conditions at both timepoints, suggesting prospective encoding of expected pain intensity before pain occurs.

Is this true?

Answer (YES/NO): NO